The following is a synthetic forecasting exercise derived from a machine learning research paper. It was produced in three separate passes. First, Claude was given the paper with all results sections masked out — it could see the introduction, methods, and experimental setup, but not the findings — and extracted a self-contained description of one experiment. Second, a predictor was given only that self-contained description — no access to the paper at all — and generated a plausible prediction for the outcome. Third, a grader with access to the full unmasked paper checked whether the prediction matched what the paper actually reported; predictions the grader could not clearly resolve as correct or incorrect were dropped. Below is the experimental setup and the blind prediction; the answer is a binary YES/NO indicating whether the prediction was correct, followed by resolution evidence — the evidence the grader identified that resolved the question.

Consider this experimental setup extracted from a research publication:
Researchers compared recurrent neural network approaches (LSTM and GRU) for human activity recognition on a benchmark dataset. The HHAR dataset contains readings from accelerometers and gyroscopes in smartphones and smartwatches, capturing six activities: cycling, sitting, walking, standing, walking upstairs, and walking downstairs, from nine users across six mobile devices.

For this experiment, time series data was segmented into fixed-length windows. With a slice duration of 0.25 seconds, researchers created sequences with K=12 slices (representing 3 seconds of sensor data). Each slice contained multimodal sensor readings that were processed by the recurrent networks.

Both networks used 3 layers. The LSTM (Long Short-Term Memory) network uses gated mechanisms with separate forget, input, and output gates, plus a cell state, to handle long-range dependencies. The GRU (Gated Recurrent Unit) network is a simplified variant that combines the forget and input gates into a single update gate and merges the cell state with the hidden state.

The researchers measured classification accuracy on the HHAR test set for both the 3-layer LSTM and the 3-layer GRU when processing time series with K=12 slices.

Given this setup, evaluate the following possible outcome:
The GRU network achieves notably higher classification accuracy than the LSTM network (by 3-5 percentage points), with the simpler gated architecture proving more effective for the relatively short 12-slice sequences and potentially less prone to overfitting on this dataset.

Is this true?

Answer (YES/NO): NO